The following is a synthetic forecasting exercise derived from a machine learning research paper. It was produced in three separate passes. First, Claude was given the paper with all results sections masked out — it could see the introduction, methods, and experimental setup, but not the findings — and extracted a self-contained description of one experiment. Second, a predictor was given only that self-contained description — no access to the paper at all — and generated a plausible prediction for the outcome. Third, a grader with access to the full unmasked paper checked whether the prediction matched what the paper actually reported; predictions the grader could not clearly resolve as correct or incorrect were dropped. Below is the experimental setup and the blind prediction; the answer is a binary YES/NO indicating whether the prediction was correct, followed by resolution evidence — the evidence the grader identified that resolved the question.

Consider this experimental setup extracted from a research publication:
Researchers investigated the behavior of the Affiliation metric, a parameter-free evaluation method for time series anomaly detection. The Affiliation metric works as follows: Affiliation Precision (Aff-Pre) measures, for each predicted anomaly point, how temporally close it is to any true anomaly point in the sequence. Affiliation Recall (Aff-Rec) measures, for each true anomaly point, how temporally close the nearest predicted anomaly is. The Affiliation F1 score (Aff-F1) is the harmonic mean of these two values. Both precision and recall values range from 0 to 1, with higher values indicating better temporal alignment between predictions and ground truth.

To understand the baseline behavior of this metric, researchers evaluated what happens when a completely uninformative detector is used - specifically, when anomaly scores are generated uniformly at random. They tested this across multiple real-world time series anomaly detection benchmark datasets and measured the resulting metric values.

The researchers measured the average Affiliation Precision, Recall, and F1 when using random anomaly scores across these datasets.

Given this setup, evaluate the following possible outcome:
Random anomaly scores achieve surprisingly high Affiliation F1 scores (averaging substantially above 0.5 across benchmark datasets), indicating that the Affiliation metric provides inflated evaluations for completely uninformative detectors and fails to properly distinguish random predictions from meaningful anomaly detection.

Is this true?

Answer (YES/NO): YES